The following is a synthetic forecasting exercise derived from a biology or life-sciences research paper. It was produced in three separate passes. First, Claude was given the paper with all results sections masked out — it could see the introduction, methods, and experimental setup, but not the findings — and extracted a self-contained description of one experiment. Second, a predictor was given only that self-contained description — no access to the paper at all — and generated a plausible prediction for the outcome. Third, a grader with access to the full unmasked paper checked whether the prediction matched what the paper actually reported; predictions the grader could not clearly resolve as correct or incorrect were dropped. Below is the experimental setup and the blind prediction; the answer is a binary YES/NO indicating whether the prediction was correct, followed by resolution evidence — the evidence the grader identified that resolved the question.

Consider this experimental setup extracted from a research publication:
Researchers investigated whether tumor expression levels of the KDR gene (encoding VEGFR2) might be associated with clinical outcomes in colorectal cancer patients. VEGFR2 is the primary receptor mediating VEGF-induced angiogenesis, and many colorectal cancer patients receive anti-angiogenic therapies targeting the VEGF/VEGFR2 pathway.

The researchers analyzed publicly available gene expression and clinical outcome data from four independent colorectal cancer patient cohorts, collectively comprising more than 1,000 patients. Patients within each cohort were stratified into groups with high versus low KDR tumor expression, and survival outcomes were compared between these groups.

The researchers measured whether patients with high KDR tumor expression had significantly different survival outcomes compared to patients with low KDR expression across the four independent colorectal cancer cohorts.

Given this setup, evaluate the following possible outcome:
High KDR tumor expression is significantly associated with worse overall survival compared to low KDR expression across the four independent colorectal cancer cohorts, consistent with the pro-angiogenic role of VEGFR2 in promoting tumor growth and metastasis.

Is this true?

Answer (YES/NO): YES